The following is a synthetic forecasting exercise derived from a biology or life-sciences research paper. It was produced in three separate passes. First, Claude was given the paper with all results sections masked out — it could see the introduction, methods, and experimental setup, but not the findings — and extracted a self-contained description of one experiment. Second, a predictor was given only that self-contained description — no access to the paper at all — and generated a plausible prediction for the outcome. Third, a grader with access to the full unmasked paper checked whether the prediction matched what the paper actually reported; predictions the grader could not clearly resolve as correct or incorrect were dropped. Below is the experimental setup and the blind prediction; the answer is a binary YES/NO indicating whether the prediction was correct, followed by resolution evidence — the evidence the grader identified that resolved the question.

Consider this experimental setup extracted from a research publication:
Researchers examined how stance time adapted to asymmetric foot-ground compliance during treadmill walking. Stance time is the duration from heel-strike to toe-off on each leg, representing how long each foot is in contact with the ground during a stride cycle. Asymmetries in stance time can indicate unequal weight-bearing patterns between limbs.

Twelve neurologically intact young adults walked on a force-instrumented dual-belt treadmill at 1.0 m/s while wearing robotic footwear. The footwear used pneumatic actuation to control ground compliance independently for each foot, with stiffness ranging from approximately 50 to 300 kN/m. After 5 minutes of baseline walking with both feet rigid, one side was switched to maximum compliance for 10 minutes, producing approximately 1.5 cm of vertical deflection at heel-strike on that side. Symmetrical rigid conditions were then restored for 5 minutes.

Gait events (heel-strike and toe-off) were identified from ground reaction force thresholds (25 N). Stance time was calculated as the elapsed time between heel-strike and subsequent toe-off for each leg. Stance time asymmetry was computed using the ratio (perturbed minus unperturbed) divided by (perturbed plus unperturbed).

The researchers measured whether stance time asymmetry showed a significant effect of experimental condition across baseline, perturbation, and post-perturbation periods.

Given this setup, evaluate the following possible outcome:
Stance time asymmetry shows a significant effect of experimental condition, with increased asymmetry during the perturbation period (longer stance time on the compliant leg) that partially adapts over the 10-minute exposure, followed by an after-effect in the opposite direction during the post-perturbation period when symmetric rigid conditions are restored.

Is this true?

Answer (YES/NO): NO